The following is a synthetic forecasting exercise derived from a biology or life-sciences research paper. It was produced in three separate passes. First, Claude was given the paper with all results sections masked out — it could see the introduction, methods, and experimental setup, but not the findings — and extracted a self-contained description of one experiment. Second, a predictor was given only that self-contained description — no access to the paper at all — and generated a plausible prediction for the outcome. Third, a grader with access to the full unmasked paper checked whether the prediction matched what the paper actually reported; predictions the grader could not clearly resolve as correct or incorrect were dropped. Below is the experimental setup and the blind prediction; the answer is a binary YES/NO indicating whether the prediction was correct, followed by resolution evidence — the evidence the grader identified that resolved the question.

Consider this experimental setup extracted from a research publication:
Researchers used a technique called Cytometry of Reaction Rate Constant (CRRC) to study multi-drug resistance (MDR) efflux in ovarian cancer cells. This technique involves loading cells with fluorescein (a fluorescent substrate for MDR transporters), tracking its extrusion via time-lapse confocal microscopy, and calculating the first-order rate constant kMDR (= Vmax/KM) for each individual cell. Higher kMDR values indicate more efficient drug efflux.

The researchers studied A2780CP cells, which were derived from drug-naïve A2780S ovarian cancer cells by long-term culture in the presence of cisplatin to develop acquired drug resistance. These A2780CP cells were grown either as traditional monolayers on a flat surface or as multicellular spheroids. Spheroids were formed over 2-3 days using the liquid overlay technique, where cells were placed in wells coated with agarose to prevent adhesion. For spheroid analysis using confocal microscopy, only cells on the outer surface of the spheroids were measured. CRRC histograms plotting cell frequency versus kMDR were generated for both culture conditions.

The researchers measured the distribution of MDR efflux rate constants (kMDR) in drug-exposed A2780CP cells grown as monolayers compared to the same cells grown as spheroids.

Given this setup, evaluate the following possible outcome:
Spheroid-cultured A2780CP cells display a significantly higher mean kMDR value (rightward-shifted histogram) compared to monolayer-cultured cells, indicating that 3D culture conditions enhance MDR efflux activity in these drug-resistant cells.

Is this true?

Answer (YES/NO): NO